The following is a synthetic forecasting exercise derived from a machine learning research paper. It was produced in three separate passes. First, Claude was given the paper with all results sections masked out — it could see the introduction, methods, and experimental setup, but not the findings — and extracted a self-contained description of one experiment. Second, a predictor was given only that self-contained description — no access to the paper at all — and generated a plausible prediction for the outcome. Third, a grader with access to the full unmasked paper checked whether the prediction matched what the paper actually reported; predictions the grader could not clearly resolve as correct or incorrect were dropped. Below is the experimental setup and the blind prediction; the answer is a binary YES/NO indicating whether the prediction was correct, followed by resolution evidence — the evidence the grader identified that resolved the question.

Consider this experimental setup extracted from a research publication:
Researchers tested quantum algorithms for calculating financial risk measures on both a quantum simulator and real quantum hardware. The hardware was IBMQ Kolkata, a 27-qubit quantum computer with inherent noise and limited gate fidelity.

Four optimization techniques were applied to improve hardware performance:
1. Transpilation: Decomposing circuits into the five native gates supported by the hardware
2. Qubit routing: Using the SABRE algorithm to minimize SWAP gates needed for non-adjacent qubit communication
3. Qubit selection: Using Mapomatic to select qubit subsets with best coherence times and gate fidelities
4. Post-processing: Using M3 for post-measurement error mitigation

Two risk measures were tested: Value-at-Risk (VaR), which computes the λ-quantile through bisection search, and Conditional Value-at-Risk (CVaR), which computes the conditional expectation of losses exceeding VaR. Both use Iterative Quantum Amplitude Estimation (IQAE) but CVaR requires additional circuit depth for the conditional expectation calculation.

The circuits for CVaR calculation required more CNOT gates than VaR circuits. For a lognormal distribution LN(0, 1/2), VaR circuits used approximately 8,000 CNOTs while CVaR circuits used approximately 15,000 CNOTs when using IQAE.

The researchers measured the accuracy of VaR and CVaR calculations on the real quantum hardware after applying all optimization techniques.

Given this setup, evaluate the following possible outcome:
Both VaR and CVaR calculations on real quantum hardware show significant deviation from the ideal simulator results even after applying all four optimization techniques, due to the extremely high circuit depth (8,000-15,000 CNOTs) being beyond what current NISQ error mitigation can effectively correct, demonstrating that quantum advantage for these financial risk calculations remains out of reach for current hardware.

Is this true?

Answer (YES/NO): NO